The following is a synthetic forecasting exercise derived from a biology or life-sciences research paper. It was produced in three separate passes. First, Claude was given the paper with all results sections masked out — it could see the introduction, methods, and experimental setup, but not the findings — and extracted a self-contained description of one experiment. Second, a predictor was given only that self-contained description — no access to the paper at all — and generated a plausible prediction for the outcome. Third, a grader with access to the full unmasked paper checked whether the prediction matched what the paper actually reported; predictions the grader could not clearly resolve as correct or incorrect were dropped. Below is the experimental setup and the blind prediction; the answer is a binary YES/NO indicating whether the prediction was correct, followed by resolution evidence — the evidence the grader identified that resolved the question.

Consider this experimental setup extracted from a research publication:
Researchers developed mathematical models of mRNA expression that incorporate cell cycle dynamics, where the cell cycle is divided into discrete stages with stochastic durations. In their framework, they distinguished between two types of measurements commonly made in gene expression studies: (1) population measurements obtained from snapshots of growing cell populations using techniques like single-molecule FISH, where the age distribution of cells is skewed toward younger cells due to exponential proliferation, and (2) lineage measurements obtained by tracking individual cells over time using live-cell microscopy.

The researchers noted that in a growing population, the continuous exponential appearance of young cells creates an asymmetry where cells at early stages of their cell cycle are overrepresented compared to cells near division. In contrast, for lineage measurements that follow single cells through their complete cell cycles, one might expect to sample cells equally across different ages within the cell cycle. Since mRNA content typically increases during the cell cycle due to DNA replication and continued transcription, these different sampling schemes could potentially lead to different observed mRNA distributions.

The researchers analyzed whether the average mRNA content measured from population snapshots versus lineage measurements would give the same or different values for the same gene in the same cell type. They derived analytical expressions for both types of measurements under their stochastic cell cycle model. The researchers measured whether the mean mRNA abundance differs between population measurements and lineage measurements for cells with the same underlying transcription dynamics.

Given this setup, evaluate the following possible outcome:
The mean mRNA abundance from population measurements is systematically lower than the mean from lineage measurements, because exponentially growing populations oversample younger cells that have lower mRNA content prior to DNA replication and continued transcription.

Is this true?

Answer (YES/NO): YES